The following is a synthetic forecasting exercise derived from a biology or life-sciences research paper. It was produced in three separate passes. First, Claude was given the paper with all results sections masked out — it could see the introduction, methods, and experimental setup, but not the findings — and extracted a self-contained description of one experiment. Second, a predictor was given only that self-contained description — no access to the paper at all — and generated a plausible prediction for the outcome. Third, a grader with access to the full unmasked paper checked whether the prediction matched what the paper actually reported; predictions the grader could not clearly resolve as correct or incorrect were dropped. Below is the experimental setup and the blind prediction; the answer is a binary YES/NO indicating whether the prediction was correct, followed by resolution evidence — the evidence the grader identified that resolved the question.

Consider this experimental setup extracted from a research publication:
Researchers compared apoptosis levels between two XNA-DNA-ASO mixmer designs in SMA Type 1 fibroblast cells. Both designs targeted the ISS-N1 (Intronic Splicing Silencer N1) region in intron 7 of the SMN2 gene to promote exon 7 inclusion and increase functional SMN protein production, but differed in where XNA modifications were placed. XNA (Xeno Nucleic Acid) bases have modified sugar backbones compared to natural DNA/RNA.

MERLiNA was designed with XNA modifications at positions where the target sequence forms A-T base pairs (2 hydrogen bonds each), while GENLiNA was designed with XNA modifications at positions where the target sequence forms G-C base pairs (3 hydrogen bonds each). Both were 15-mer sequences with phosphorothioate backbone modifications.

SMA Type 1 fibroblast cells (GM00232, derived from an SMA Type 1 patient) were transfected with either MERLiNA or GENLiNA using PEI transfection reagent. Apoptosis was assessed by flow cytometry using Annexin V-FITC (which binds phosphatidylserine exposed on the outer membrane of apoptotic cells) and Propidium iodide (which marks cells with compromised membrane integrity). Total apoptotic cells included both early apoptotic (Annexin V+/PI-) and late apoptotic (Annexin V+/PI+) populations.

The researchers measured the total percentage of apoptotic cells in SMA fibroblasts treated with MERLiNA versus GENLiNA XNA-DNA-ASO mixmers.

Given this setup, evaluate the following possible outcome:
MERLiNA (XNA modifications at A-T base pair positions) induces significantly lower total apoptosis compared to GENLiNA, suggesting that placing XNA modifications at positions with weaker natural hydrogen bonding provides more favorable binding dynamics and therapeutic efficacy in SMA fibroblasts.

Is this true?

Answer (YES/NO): YES